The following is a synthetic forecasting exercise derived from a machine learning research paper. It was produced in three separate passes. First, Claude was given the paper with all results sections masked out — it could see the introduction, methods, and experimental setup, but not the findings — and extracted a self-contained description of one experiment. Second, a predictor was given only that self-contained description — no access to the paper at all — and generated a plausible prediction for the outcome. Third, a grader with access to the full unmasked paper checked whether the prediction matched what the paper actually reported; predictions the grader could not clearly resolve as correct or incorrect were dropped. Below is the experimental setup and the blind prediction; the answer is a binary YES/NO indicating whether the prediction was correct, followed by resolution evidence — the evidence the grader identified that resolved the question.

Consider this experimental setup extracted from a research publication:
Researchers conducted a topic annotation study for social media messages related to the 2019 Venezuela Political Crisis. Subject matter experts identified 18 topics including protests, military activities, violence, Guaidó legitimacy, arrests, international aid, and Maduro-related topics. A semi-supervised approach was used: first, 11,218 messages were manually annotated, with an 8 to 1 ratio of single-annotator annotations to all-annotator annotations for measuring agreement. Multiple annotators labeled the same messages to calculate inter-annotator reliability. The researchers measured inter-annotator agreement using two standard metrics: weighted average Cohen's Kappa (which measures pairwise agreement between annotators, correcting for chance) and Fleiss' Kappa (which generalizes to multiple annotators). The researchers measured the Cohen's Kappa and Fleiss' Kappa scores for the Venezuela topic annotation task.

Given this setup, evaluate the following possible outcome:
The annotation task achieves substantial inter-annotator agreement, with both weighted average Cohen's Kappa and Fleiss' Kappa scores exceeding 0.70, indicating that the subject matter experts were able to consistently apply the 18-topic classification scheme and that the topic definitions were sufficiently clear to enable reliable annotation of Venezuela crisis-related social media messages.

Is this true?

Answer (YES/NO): NO